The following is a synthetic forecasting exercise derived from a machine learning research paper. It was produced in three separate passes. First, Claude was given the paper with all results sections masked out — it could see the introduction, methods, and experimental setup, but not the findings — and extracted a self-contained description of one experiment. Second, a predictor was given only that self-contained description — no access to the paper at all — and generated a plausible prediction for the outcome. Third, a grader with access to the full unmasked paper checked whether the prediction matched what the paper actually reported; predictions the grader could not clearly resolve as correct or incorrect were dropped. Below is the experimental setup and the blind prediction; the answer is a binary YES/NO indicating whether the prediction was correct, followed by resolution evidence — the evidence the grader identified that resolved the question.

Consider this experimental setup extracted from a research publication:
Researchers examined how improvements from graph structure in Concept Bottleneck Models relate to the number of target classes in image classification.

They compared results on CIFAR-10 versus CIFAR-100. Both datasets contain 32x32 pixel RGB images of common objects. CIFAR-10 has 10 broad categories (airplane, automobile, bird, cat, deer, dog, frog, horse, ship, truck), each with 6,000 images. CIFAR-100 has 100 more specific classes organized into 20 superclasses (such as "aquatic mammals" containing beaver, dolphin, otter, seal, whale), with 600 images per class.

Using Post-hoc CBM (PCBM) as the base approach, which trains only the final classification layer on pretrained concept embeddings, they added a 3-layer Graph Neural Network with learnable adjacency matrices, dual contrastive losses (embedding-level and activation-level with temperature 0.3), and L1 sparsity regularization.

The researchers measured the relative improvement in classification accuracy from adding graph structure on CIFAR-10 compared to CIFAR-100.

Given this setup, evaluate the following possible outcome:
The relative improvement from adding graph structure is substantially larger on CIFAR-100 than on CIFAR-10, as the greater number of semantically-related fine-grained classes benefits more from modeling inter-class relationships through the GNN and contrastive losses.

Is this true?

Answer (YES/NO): YES